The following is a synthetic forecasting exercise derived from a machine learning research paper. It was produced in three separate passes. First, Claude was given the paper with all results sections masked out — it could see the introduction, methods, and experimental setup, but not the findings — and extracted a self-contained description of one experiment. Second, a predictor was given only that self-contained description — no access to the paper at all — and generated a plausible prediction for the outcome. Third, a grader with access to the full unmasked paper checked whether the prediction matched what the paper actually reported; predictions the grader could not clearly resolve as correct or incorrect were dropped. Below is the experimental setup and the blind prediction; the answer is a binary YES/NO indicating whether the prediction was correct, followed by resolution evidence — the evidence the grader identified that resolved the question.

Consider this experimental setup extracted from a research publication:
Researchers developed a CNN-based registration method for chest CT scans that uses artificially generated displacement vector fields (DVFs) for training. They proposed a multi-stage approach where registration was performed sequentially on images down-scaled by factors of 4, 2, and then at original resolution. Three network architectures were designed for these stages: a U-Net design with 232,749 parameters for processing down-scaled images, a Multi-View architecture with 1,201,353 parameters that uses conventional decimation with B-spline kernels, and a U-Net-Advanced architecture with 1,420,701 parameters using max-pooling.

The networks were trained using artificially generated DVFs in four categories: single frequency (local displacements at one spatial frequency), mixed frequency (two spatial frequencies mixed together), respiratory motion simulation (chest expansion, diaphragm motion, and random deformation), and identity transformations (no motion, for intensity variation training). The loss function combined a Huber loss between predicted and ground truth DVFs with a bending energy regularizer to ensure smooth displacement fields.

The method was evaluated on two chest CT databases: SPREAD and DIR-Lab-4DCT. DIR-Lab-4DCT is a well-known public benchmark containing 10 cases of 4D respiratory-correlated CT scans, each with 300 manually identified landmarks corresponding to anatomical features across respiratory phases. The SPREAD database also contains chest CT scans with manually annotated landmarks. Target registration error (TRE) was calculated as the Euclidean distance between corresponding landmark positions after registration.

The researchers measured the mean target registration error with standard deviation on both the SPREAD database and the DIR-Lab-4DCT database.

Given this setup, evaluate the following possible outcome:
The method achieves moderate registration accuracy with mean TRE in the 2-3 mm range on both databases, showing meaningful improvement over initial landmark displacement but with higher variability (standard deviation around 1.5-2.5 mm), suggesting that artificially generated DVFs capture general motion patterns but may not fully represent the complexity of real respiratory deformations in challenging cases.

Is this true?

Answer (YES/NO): NO